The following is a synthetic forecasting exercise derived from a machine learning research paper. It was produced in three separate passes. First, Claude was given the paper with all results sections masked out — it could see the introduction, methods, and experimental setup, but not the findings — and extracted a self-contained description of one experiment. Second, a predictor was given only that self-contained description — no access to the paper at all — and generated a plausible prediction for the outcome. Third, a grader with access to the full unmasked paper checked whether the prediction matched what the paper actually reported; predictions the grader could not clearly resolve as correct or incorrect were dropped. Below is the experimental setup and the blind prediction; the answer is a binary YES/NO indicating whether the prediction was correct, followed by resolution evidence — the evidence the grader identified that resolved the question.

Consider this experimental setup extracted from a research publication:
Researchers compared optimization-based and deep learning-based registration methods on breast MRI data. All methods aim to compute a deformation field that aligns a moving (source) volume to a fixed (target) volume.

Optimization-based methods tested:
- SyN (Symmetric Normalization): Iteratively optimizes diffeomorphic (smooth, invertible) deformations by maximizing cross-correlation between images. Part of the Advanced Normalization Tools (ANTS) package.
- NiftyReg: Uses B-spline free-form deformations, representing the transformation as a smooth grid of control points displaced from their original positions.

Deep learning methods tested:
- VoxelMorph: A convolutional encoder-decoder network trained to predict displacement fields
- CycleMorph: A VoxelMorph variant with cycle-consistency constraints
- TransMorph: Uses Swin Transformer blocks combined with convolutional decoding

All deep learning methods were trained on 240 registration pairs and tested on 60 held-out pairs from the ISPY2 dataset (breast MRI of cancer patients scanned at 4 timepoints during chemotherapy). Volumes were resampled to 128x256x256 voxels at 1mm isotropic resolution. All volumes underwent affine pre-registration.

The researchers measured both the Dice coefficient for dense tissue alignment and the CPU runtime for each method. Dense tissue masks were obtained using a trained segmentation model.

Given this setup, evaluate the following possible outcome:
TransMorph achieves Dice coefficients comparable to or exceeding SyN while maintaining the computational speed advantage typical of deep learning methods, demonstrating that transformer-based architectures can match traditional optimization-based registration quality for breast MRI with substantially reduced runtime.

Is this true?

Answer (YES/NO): NO